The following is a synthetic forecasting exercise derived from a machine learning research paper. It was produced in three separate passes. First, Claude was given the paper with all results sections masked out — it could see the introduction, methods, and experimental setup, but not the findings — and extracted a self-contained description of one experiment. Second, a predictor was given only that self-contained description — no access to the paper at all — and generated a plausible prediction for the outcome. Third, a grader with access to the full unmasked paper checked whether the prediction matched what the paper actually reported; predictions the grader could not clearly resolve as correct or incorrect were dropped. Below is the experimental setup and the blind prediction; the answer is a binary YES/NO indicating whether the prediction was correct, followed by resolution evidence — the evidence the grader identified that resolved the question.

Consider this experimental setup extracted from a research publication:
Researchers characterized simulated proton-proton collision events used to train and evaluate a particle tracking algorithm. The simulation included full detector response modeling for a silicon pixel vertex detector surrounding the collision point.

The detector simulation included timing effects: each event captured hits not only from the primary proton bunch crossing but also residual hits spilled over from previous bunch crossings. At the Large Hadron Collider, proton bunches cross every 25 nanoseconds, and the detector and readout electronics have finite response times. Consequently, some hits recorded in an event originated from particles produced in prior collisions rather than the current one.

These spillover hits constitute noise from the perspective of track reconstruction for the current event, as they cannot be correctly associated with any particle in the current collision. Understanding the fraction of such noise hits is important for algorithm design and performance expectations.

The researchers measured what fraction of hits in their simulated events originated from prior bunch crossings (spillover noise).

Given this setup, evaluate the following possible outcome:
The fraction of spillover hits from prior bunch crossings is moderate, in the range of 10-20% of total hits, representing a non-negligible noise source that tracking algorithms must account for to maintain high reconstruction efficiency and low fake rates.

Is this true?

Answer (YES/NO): YES